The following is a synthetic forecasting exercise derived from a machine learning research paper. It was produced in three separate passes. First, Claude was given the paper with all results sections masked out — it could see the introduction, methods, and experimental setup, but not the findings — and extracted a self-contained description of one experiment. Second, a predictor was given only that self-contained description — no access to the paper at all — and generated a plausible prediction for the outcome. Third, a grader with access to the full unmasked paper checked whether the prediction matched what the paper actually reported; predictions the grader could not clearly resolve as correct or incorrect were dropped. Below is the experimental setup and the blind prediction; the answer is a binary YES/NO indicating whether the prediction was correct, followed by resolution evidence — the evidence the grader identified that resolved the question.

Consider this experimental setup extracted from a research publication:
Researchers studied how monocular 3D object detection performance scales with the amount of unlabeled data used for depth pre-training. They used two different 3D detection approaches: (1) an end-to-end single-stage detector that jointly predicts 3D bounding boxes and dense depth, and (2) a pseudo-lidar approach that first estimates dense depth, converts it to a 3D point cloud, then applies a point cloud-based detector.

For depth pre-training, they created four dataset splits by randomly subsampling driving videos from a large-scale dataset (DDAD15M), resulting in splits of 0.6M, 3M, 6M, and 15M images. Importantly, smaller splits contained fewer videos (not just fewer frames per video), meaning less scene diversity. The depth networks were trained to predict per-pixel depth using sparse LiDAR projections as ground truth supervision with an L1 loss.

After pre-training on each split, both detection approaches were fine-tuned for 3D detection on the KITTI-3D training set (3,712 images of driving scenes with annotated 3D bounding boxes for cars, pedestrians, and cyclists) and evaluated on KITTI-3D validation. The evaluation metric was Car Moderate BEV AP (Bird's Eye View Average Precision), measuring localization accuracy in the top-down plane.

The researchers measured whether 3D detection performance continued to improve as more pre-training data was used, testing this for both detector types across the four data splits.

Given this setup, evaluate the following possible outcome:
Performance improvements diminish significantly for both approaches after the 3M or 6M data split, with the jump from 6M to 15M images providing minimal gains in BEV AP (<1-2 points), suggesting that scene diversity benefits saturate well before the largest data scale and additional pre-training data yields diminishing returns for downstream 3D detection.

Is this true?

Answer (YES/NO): NO